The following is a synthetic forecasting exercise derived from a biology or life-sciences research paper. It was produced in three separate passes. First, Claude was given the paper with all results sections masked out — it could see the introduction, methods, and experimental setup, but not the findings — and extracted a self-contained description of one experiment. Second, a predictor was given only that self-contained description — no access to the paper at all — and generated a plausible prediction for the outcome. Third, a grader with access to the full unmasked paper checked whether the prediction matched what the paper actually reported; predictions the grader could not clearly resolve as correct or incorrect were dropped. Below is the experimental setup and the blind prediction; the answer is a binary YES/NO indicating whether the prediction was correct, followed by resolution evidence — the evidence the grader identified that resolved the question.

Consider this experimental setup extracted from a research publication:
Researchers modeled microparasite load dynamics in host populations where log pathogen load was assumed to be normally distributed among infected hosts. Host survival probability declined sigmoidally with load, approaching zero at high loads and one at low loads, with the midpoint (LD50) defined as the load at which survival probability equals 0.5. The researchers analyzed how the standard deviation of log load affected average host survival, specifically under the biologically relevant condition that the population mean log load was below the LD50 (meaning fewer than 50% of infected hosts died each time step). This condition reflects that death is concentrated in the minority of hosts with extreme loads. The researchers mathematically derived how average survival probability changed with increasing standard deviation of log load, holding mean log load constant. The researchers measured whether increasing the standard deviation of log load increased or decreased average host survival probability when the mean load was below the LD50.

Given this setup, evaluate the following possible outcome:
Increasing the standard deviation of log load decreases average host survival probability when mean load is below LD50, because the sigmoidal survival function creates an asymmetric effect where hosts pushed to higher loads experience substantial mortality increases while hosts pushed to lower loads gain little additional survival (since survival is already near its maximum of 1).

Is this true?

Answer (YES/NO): YES